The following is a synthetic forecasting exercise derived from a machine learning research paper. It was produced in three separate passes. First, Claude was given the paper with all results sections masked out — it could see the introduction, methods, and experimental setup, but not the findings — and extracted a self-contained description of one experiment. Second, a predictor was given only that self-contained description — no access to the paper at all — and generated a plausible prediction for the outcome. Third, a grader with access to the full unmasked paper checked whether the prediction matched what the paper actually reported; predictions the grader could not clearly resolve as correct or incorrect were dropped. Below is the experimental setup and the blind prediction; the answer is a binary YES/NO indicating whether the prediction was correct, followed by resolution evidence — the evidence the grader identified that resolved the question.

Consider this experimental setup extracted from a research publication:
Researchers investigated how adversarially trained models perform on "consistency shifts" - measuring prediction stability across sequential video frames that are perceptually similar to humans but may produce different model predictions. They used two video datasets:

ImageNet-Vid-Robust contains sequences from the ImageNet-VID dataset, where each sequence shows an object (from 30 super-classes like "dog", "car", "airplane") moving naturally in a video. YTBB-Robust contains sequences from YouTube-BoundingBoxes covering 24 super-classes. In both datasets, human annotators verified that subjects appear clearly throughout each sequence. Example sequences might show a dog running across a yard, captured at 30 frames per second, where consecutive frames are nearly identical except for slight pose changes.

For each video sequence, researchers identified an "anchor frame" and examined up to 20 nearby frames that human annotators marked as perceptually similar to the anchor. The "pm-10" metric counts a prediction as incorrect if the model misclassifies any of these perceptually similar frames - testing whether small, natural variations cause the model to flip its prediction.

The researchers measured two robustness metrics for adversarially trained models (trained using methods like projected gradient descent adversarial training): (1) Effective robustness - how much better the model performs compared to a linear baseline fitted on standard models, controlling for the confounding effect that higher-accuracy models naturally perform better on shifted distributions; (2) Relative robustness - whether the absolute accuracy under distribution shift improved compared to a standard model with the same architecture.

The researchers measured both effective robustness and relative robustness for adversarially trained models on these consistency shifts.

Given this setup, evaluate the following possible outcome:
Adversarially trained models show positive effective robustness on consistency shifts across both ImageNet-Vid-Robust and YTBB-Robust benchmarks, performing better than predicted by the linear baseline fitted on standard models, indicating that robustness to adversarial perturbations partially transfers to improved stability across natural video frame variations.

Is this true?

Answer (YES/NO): YES